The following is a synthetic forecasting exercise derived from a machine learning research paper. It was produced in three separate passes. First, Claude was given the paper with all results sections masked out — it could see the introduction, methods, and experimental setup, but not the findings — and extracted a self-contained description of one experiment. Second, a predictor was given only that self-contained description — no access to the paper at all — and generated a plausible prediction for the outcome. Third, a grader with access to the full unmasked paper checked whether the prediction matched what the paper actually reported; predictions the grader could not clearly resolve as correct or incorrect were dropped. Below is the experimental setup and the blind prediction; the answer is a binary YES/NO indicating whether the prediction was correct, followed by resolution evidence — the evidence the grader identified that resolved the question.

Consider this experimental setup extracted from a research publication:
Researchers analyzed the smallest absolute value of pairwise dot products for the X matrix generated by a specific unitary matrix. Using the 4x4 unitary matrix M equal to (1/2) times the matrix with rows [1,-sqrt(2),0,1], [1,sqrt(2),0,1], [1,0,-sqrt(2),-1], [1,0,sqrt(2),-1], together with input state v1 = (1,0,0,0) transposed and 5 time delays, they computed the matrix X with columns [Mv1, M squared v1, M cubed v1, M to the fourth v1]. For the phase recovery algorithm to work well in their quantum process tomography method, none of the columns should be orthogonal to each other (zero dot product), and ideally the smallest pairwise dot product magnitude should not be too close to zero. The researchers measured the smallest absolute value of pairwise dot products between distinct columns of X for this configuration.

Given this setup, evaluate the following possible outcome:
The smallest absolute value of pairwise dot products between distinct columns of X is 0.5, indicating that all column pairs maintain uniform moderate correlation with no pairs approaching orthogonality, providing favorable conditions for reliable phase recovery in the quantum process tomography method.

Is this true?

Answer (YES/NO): NO